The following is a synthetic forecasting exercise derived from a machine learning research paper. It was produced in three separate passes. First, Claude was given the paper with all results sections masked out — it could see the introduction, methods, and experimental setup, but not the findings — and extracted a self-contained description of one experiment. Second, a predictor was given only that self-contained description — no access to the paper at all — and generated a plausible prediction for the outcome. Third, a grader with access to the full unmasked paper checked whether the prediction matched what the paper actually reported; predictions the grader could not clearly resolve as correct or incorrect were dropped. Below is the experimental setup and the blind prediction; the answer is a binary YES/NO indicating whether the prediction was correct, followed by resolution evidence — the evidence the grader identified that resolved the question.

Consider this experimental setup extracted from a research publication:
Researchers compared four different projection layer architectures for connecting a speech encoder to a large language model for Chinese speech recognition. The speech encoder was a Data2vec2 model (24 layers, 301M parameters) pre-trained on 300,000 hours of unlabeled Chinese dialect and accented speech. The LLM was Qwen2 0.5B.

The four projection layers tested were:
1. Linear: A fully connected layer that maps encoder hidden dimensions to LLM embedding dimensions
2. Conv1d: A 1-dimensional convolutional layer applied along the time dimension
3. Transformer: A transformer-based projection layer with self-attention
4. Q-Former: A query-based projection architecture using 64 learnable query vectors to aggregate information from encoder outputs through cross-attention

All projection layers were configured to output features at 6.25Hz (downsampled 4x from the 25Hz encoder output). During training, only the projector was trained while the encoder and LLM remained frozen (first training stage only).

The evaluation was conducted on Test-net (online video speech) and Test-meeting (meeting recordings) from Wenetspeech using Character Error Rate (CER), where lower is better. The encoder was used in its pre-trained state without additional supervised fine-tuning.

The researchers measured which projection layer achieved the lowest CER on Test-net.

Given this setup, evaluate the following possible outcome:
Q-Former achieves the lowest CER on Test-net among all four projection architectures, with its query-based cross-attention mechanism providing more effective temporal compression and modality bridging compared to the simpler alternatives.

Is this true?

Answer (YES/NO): NO